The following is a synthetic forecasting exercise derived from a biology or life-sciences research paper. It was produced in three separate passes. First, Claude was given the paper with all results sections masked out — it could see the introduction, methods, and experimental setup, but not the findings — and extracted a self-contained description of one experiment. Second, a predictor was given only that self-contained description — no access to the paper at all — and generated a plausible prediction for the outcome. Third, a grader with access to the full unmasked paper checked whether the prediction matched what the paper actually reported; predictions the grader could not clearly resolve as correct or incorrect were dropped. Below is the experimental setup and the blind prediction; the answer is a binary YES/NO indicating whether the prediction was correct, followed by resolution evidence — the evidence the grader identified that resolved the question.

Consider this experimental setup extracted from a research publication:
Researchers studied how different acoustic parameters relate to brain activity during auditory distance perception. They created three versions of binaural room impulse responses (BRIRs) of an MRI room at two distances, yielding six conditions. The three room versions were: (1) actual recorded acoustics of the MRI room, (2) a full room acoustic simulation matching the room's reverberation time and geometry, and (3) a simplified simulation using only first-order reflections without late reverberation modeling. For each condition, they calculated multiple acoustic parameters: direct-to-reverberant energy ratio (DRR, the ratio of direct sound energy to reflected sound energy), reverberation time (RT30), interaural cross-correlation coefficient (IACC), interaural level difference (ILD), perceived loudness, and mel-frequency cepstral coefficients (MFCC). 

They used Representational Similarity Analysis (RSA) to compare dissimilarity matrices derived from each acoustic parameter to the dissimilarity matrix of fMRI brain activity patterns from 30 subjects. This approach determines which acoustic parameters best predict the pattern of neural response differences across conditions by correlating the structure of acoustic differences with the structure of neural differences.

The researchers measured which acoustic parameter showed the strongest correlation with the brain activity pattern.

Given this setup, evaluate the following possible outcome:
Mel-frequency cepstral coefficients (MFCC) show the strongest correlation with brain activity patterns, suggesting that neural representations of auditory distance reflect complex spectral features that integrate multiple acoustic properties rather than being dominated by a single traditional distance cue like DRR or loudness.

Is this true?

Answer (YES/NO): NO